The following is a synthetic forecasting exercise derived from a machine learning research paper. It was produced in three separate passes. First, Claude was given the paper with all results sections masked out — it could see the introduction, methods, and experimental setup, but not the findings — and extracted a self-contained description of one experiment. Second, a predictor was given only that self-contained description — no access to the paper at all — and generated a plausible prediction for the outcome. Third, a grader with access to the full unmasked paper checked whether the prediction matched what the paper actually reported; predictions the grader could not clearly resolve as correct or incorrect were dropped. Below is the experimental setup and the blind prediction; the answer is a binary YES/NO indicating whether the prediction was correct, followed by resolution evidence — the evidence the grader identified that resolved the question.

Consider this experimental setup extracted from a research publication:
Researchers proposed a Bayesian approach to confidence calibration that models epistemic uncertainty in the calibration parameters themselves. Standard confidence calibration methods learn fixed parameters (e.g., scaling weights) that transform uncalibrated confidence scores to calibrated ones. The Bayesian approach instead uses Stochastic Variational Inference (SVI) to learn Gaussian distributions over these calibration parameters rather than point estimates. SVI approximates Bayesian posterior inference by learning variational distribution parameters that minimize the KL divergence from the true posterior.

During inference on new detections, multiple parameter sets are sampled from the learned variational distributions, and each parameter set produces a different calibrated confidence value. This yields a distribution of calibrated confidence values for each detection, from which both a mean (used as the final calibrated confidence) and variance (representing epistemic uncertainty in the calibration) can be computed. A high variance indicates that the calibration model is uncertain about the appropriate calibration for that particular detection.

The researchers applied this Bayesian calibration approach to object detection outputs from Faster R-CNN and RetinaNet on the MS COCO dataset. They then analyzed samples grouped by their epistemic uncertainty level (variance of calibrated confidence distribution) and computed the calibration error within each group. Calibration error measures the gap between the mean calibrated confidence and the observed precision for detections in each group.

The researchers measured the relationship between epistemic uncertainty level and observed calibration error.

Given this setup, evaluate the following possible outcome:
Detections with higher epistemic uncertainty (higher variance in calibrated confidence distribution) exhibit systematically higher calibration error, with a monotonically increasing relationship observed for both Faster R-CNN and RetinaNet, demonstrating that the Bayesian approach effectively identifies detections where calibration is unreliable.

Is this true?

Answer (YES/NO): NO